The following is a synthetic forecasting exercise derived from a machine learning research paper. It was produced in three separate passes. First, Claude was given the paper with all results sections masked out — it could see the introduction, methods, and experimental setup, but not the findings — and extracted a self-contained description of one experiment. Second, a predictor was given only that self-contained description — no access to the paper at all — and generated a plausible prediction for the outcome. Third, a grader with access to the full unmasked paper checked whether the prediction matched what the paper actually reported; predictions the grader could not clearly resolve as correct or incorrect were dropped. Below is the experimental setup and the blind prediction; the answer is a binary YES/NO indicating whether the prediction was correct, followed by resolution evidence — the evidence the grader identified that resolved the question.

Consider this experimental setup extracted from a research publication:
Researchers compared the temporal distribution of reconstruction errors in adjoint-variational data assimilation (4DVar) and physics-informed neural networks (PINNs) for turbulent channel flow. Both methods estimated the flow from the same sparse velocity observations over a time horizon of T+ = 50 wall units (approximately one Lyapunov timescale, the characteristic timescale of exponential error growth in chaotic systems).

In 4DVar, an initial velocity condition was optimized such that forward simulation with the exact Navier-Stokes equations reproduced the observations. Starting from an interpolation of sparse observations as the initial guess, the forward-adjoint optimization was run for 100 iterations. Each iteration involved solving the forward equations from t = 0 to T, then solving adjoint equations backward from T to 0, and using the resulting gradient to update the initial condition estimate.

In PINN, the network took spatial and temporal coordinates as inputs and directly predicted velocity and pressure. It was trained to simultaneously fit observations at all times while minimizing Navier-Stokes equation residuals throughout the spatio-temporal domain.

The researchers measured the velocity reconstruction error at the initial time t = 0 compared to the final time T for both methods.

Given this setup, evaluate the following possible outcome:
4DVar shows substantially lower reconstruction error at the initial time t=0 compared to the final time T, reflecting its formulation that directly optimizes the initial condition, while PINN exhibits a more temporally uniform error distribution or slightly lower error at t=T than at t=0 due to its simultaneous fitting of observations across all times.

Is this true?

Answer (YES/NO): NO